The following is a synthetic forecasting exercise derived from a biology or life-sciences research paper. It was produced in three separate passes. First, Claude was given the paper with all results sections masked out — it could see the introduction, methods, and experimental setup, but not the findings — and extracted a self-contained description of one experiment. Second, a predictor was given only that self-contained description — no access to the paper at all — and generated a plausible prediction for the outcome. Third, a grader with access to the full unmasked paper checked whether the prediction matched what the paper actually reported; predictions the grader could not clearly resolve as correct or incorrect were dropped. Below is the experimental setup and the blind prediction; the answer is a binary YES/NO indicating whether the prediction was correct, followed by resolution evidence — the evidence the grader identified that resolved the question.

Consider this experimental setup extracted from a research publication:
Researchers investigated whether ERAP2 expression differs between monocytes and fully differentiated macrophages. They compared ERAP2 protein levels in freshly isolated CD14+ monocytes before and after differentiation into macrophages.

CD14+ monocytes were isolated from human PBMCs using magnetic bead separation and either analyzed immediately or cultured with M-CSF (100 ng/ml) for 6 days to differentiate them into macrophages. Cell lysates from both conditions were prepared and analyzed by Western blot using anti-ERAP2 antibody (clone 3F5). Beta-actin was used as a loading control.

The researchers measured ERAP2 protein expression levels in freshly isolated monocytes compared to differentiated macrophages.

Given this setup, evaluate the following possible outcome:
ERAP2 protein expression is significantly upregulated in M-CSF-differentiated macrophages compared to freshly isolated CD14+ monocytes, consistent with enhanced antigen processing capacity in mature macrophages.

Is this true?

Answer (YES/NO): NO